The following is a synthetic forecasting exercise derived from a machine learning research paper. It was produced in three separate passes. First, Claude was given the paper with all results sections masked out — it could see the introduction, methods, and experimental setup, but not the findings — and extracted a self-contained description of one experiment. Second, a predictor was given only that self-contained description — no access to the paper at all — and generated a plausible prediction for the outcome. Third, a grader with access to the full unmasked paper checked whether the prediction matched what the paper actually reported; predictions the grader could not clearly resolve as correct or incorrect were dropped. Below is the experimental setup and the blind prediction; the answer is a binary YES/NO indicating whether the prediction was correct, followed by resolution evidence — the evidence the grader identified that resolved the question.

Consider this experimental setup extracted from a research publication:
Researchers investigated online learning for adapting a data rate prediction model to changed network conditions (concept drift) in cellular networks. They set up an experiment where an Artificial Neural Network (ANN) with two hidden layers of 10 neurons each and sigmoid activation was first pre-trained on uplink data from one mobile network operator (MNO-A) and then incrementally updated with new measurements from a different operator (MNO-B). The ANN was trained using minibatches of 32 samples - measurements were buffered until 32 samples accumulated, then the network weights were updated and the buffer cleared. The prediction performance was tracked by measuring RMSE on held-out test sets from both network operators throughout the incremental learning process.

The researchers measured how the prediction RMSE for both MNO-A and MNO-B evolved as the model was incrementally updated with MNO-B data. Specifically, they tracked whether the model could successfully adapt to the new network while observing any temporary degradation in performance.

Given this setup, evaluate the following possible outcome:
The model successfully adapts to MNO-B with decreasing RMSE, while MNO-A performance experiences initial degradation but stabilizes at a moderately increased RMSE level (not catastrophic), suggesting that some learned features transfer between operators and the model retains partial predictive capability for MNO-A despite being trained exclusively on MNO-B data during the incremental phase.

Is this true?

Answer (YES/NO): NO